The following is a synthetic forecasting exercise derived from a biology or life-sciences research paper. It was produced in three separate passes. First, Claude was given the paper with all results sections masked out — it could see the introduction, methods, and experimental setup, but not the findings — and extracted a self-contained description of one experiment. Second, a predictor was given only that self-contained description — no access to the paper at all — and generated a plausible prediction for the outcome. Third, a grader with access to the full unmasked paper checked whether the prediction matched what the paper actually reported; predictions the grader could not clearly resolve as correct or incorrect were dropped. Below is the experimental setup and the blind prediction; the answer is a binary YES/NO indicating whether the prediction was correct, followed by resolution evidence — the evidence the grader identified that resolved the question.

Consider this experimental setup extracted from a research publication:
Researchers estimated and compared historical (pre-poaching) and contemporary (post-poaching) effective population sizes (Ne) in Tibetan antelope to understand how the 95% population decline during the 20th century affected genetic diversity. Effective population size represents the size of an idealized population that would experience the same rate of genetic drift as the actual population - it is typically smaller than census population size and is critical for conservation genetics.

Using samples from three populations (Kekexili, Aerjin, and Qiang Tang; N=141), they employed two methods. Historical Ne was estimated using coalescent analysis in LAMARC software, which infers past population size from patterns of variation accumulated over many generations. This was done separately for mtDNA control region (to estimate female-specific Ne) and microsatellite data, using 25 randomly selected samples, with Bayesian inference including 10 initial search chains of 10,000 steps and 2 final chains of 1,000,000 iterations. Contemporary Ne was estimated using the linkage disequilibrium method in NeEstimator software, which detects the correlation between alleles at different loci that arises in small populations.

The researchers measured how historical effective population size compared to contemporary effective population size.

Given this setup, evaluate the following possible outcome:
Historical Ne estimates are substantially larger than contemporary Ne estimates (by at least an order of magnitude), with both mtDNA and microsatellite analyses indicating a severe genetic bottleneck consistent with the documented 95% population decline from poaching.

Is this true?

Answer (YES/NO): NO